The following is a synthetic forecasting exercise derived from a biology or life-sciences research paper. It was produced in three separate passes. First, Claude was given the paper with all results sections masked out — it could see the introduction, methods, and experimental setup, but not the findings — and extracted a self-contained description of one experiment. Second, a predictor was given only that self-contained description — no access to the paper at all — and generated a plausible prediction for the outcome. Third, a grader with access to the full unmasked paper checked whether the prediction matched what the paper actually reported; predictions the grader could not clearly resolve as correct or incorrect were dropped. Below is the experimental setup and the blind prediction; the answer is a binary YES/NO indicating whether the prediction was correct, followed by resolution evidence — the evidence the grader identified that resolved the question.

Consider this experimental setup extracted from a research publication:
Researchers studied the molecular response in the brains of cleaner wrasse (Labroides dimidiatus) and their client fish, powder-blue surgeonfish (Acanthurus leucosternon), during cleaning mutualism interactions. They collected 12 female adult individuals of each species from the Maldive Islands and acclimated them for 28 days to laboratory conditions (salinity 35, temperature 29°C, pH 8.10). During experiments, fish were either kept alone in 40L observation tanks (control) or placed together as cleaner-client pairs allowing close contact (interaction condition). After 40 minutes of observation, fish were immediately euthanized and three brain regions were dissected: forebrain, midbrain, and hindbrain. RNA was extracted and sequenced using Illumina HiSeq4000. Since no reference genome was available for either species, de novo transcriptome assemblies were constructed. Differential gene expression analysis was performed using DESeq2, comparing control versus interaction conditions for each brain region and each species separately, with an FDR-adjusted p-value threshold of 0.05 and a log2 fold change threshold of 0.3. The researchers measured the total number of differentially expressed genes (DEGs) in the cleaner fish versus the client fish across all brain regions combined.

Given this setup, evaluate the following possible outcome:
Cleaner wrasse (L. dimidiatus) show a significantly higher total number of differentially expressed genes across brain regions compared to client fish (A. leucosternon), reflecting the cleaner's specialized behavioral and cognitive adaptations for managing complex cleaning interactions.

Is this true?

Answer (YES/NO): YES